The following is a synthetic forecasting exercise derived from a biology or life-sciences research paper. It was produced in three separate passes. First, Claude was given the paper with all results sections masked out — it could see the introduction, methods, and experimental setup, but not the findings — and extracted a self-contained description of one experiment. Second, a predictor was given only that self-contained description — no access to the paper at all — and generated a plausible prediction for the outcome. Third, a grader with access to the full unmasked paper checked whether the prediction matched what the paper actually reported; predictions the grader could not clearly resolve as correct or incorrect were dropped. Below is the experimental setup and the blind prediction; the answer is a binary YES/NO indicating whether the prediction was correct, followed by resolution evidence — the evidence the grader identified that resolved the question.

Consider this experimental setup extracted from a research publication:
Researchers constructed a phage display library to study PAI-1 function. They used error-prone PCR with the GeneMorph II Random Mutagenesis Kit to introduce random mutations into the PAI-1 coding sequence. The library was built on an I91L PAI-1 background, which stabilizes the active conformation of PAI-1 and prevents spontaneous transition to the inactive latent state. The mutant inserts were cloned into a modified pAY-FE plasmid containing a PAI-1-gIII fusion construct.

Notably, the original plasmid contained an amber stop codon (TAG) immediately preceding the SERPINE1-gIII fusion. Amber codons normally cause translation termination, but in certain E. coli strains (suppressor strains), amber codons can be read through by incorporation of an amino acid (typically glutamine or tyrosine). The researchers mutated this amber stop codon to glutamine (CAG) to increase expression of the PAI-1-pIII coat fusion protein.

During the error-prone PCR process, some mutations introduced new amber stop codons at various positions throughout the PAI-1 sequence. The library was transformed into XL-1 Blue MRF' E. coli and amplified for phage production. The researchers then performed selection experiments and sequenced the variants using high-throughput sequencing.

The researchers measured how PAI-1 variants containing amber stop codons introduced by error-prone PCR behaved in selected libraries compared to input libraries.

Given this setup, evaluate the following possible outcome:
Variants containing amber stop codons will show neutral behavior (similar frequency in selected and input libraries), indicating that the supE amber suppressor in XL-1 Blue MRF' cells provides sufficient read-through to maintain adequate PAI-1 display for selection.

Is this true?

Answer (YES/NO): NO